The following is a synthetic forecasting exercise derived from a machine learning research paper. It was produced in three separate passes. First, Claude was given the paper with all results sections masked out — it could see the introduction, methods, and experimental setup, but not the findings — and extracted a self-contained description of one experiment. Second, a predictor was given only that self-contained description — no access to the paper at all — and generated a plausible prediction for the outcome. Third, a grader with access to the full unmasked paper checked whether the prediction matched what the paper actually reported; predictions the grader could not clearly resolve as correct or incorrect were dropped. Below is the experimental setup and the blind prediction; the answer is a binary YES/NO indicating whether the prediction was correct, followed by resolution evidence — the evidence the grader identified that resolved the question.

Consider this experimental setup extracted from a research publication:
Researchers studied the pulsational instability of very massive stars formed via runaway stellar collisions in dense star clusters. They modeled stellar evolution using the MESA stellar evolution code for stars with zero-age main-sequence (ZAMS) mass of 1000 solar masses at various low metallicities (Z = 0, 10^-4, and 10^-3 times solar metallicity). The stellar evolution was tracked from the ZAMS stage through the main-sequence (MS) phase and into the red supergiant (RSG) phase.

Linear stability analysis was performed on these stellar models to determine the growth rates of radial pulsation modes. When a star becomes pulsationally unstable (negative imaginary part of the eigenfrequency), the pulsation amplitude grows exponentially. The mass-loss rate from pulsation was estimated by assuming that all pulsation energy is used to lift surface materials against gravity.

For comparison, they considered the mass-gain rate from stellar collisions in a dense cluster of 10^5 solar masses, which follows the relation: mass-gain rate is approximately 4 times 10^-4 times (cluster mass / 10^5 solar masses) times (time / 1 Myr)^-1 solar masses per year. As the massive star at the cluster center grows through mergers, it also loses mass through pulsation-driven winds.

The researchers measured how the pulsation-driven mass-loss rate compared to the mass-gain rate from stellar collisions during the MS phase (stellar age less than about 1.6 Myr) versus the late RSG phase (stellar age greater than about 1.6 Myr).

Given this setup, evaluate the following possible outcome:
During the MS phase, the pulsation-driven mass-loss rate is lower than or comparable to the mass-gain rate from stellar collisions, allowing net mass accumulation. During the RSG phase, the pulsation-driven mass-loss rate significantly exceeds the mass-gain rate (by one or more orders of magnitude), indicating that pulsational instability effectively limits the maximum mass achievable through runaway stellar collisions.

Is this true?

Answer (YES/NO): NO